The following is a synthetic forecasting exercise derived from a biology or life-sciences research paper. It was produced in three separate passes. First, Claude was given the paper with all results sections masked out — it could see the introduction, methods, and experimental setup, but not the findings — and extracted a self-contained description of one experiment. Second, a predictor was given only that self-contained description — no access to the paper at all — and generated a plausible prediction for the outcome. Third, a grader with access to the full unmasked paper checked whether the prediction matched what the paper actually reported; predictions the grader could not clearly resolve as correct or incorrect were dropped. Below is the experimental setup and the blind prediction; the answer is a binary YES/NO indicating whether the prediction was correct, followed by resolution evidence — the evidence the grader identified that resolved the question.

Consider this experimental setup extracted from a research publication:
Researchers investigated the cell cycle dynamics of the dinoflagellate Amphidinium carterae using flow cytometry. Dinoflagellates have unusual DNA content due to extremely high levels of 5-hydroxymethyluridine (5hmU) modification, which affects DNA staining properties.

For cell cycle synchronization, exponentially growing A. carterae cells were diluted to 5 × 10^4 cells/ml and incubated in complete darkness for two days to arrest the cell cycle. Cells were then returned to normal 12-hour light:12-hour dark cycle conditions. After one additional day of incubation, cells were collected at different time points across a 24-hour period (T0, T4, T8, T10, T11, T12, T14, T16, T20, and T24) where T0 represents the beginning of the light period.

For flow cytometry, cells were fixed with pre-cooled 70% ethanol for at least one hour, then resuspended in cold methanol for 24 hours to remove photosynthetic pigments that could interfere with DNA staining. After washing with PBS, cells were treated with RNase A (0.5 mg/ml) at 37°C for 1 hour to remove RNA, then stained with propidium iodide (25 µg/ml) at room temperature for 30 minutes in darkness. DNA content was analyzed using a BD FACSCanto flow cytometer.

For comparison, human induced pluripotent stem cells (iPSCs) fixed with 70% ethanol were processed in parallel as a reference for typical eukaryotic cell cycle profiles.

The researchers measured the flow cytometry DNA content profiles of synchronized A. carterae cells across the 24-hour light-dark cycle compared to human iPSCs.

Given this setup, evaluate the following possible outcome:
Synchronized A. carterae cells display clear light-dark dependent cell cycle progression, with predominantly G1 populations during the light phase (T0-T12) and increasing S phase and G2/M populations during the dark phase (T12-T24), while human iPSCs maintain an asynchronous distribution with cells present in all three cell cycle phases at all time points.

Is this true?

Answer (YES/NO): NO